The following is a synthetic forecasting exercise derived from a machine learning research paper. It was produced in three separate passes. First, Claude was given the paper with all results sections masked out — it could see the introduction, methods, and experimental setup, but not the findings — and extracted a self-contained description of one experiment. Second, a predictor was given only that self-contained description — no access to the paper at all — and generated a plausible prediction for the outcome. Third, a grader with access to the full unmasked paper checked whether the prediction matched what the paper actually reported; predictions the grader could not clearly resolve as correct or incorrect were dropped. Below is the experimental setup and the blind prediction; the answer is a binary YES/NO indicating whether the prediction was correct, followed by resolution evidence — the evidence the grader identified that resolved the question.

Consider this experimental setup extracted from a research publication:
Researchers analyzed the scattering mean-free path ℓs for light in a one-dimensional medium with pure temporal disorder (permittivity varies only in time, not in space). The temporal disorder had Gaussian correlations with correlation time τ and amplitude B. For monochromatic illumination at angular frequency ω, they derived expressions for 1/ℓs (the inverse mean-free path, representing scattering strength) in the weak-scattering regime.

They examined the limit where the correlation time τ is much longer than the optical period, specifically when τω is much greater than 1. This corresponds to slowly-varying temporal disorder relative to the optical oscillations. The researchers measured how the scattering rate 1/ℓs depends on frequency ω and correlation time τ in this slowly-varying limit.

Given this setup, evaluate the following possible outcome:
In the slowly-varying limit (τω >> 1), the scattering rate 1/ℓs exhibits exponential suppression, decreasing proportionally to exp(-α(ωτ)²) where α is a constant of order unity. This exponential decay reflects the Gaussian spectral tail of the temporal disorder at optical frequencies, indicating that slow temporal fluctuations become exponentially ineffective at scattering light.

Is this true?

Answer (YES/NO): NO